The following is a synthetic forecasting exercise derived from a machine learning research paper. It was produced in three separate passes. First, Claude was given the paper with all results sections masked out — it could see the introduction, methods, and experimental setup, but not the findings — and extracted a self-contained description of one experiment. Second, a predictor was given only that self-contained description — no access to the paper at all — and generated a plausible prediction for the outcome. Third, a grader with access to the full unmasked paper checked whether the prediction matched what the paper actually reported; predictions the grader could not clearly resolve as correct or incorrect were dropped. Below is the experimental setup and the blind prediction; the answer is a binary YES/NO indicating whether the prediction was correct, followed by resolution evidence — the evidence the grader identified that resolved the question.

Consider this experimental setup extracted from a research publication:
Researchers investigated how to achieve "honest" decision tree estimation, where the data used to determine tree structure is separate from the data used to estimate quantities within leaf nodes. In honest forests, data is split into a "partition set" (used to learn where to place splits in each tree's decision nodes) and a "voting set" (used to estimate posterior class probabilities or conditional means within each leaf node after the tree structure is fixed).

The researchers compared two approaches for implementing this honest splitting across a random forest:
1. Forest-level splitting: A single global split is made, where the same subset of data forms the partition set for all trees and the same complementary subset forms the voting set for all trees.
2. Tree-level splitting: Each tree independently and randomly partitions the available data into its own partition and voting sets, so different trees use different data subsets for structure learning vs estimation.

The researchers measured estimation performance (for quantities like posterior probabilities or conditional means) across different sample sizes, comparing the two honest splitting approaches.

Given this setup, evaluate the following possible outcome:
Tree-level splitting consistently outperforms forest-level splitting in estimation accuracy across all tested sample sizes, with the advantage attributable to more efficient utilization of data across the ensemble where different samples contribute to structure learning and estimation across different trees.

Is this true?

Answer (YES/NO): NO